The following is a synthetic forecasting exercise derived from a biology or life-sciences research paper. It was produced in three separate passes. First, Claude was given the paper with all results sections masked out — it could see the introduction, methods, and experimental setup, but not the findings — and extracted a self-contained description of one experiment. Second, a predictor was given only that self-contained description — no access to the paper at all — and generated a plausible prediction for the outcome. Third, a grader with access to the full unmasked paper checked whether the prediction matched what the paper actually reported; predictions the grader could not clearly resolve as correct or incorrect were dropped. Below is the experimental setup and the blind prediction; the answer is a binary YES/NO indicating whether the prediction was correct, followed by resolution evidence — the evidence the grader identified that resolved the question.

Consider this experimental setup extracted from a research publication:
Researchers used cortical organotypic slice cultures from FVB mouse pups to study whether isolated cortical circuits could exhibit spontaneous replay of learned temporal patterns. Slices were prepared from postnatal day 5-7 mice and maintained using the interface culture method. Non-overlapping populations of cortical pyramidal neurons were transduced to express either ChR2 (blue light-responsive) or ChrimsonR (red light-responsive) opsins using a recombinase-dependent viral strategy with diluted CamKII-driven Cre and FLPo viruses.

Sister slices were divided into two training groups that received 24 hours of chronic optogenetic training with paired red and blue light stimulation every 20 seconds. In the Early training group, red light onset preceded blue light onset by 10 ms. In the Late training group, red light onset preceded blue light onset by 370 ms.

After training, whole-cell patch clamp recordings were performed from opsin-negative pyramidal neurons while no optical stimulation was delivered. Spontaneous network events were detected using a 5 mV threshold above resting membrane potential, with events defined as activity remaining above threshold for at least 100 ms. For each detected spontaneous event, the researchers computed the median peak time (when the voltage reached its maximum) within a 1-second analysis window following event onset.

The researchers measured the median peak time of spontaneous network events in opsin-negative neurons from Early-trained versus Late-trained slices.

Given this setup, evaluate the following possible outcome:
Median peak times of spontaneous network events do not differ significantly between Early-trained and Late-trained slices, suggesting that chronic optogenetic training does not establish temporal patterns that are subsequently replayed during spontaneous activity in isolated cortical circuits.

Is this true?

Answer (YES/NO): NO